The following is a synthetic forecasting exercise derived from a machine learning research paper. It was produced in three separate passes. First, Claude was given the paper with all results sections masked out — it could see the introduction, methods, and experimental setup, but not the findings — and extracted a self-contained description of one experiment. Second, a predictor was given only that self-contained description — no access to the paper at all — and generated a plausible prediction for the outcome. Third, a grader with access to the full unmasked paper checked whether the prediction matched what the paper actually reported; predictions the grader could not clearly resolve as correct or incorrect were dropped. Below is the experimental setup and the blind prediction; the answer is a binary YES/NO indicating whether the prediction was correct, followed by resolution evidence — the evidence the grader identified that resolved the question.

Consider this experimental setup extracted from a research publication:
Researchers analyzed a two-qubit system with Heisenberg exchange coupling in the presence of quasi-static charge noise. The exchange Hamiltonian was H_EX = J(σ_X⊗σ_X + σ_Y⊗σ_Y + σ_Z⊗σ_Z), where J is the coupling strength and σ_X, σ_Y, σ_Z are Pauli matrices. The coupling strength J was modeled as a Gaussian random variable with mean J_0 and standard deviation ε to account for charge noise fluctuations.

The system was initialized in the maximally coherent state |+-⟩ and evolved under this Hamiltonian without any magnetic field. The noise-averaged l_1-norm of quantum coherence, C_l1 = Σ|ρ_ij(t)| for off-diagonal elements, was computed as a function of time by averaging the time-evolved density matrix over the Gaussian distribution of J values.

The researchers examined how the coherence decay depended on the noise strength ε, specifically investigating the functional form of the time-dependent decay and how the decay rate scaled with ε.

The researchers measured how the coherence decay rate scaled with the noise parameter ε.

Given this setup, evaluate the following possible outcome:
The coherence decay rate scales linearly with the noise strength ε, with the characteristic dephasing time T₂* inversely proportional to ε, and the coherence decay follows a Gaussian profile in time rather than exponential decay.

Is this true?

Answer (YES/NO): YES